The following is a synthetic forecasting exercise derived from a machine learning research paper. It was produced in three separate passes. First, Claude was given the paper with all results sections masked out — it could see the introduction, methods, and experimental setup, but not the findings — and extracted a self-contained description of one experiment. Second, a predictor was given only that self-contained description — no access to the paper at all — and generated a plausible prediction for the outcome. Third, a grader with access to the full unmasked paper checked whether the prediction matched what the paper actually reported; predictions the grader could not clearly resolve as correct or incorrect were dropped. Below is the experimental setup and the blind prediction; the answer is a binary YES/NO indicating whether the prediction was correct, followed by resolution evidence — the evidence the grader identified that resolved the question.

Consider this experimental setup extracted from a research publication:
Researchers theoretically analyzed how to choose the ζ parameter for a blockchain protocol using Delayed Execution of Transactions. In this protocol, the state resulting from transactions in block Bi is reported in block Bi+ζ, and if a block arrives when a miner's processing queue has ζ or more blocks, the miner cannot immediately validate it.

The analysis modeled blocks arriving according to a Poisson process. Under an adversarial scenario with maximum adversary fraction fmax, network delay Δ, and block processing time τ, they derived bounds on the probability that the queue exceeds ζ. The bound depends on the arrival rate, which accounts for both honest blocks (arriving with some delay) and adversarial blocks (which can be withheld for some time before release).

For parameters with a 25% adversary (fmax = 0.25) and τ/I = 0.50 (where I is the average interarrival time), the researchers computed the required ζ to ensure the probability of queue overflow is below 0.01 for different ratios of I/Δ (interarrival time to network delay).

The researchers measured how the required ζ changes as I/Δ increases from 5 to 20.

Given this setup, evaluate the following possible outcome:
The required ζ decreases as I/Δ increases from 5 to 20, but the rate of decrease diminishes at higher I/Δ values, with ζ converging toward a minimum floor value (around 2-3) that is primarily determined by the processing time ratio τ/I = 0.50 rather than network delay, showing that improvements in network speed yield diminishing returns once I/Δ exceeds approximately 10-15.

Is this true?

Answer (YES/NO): NO